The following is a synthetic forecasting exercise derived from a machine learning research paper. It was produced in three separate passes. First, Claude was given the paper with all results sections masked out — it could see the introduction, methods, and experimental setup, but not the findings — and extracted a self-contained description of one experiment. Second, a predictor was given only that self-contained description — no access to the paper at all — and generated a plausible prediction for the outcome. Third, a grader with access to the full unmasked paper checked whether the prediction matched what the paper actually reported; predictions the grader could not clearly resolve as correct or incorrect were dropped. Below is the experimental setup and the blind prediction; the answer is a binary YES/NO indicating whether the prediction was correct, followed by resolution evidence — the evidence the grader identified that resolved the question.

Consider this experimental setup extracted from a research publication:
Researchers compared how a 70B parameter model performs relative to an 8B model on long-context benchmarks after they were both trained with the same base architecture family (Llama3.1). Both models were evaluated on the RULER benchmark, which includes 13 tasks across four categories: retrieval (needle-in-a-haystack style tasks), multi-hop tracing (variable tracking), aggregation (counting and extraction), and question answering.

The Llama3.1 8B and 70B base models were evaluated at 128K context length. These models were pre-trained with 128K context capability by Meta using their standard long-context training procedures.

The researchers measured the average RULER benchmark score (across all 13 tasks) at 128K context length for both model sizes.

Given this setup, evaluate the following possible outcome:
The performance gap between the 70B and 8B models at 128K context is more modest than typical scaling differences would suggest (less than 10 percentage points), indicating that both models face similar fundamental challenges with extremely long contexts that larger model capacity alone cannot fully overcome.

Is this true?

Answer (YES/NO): YES